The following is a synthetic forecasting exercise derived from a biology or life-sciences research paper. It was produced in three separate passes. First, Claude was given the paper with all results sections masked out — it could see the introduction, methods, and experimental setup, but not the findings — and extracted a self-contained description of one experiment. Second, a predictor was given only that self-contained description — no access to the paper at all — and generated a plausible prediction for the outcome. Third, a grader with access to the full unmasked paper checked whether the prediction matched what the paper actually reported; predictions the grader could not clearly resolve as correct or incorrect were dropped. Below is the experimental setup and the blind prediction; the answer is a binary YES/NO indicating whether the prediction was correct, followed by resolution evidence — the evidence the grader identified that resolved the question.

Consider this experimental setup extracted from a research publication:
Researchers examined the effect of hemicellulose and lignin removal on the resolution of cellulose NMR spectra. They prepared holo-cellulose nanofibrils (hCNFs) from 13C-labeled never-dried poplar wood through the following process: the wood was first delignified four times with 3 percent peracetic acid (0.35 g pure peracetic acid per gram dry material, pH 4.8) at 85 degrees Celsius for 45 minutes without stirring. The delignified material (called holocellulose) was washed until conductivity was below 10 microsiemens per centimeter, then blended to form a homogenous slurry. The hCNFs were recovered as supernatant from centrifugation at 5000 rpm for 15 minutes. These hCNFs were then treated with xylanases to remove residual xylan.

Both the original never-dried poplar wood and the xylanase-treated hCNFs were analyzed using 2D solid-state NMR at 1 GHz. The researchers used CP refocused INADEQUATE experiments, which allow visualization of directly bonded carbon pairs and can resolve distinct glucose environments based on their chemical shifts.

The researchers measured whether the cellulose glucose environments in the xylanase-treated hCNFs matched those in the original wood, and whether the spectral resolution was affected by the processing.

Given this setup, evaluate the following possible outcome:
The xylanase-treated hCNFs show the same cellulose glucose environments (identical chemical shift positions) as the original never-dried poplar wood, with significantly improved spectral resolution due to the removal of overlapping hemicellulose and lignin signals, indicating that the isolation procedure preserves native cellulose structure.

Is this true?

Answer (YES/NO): NO